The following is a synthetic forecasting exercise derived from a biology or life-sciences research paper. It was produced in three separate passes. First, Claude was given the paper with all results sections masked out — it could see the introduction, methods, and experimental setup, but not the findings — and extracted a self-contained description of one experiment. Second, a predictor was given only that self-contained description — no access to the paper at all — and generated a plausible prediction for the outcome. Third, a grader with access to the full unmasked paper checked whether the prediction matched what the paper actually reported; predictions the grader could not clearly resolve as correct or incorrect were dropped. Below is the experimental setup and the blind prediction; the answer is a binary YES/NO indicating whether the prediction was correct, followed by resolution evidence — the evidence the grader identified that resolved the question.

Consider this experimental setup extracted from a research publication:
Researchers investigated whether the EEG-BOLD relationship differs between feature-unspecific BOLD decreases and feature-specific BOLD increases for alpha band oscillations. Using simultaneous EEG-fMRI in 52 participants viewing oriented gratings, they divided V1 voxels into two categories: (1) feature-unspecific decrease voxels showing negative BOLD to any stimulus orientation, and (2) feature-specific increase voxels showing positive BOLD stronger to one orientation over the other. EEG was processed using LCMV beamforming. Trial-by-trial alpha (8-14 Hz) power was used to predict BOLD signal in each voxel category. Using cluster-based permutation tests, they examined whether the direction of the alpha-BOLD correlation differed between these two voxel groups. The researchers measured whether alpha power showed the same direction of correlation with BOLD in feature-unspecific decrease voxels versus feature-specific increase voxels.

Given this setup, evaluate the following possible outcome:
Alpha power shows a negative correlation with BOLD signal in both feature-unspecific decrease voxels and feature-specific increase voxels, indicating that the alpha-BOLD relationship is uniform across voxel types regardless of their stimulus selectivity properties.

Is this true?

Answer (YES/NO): NO